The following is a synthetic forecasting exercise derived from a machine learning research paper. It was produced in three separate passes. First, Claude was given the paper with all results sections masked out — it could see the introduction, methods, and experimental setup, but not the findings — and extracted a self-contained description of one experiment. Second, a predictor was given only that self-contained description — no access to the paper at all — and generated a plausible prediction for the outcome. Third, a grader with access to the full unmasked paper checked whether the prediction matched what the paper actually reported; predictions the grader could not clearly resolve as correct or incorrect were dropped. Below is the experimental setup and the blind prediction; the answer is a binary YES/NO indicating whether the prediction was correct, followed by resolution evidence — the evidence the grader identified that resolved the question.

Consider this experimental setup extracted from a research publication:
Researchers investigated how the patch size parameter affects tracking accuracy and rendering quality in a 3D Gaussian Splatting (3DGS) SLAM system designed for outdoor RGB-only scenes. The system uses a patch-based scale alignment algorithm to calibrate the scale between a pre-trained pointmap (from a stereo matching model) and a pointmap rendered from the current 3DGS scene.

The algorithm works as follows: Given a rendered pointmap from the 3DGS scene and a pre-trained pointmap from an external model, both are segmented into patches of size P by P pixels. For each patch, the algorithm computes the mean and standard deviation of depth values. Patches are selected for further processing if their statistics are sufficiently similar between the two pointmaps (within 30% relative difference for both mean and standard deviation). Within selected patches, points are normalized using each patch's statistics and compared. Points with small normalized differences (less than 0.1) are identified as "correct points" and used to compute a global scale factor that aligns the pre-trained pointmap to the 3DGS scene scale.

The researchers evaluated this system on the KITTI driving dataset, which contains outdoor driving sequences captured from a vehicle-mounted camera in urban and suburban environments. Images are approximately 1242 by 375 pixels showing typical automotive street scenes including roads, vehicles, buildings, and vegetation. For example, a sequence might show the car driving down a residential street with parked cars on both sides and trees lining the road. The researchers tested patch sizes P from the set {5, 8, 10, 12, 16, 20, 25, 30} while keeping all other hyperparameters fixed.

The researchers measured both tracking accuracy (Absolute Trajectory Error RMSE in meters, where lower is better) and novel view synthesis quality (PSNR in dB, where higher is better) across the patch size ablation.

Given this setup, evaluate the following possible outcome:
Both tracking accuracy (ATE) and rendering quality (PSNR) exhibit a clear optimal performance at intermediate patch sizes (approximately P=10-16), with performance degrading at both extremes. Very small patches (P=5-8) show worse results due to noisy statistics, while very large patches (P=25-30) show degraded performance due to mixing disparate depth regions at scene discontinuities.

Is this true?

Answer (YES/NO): YES